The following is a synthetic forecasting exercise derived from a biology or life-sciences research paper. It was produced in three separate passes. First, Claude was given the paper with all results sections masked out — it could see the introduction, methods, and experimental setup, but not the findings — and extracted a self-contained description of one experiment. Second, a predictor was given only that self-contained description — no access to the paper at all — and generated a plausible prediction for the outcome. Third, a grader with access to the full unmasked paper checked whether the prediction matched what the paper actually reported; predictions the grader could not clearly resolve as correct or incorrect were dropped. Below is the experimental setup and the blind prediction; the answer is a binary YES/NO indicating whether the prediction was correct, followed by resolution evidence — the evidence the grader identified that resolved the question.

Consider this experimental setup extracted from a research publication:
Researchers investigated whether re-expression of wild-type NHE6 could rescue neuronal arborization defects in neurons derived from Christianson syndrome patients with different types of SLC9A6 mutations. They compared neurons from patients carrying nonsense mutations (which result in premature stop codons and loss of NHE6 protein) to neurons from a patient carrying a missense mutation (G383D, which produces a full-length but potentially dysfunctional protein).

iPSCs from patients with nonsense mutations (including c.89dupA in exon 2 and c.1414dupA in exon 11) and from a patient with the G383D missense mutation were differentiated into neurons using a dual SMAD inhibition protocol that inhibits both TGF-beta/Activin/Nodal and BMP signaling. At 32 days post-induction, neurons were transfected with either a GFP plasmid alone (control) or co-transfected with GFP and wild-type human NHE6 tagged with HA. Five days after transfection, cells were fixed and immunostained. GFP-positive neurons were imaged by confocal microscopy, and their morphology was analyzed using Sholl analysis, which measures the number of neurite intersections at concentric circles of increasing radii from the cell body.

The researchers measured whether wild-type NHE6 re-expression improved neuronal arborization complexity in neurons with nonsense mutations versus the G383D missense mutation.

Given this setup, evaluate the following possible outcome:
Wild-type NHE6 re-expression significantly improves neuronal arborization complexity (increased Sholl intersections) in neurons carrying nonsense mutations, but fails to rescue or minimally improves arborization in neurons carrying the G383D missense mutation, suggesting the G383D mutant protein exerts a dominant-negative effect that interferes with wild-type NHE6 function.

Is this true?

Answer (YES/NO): YES